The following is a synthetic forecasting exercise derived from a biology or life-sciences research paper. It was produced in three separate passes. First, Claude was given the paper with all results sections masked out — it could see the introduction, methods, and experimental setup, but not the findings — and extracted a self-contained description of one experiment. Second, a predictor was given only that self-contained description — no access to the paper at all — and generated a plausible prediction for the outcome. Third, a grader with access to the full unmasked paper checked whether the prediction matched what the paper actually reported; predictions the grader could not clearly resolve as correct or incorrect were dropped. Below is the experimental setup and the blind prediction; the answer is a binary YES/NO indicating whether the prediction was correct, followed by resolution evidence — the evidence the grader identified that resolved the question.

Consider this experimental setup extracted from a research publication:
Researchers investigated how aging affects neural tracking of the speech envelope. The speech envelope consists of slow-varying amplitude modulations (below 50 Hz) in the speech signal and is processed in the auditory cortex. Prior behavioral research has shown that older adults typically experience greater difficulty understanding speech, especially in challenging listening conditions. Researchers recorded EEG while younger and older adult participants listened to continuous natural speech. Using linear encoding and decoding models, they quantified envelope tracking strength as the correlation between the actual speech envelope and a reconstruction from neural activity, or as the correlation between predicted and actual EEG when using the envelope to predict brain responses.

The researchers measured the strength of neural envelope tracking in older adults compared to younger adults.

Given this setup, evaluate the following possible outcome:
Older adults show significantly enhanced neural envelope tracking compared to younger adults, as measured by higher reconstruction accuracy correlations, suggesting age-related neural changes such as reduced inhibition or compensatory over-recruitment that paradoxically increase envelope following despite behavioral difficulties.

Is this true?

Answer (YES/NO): YES